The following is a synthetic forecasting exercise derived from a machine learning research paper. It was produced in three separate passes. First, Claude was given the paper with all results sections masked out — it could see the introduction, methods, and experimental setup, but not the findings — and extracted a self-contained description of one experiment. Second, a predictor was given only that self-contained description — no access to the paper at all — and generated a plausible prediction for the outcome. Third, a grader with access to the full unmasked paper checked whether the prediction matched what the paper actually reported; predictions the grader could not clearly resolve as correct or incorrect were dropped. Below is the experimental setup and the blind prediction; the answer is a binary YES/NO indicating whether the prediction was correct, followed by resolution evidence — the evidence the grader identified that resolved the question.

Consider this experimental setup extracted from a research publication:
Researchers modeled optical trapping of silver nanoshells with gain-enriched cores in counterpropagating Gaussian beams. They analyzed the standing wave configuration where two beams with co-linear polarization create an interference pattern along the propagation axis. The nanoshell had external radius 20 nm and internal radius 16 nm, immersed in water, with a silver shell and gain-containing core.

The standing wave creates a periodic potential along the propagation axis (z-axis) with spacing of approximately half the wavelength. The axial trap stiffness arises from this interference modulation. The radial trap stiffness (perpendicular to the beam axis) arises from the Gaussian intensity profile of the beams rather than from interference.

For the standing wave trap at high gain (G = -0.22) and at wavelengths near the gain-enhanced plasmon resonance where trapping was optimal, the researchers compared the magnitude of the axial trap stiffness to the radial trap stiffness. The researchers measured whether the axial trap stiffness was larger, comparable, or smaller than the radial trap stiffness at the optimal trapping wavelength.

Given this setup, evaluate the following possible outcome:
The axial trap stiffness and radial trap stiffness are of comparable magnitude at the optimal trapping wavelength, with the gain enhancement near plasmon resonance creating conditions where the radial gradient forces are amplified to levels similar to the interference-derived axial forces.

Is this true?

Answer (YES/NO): NO